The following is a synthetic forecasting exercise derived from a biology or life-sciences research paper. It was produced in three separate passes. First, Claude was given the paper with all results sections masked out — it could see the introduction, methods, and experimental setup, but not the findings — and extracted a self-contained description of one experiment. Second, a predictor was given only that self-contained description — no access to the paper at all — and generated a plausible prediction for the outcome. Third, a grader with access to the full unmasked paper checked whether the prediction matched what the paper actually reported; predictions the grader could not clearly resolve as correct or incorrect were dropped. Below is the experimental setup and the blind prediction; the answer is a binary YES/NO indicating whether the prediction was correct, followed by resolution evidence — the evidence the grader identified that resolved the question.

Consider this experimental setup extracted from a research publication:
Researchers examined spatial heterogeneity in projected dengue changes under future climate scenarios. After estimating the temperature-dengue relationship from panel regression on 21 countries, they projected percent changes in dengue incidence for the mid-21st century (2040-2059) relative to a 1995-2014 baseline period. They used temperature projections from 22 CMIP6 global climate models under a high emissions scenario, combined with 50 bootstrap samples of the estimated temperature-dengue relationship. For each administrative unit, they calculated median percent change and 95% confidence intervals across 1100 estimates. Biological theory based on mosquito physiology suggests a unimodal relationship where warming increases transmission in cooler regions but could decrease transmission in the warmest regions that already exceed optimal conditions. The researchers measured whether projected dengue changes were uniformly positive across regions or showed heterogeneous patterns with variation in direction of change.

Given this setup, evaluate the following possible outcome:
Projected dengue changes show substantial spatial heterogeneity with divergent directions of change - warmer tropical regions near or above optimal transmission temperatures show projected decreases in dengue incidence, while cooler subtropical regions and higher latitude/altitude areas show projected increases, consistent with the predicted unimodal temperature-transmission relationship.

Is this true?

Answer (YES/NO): NO